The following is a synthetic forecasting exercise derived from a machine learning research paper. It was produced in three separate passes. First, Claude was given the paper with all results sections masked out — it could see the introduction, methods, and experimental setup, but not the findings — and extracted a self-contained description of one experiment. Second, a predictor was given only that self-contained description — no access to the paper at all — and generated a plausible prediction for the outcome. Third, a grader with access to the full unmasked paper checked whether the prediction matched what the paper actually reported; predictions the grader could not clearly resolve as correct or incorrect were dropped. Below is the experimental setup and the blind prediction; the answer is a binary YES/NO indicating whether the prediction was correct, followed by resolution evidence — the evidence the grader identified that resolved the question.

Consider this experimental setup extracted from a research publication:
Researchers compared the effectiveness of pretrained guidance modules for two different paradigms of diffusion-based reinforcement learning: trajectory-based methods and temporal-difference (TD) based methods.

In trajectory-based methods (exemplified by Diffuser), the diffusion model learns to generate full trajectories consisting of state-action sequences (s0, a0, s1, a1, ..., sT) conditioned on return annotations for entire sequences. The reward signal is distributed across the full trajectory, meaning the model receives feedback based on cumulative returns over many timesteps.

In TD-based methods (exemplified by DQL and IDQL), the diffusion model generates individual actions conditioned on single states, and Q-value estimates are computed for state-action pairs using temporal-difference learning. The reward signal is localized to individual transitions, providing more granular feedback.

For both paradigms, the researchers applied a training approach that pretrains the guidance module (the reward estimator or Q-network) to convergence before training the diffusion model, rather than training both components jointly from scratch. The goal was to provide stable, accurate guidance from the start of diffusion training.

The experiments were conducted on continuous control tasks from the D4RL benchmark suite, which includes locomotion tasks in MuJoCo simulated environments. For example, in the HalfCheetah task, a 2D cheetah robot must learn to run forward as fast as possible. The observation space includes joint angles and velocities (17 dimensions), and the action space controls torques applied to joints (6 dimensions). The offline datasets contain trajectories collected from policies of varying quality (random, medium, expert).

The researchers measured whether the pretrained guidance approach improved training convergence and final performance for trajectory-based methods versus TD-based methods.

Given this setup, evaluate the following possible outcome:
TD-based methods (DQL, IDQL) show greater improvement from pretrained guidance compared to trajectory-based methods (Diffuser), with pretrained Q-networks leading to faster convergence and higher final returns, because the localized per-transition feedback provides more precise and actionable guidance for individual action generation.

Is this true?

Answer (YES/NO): YES